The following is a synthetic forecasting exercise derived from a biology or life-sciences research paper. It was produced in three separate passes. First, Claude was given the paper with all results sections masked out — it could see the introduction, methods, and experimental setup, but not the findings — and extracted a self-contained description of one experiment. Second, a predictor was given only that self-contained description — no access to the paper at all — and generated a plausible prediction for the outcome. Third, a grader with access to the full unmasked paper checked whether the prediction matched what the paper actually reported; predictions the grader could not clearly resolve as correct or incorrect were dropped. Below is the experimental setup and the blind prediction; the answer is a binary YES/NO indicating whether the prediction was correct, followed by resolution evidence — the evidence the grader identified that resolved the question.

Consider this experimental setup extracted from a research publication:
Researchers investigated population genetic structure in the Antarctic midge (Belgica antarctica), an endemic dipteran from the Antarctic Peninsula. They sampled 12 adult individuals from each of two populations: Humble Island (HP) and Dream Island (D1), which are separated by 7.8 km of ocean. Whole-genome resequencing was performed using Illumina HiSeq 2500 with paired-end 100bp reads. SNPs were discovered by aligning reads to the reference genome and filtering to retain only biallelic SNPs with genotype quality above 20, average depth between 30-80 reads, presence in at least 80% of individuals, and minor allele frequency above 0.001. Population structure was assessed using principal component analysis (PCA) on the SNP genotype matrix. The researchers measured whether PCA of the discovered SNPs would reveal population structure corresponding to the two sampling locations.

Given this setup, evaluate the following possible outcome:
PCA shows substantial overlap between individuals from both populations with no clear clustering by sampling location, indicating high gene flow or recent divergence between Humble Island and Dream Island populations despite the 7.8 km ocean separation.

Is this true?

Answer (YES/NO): NO